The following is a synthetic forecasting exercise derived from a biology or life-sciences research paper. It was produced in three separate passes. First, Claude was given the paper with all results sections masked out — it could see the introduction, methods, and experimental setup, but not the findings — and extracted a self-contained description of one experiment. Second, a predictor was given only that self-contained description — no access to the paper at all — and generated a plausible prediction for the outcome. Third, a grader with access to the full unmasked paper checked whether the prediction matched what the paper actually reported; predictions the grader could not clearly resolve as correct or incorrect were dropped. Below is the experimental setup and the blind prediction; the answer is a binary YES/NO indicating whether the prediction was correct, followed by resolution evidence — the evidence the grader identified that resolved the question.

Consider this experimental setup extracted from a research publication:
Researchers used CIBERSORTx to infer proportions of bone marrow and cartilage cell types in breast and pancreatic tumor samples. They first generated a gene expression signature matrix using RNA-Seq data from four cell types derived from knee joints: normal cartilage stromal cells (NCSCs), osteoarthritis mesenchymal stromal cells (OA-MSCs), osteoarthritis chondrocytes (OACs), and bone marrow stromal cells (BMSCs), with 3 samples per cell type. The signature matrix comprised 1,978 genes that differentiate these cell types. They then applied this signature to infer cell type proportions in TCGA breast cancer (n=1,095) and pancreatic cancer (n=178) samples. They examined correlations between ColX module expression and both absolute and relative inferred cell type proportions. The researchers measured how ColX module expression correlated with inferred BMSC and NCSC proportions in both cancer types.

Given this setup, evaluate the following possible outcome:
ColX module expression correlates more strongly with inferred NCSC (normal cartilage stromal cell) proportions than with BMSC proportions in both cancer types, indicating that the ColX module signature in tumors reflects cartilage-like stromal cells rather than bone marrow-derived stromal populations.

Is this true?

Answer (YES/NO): NO